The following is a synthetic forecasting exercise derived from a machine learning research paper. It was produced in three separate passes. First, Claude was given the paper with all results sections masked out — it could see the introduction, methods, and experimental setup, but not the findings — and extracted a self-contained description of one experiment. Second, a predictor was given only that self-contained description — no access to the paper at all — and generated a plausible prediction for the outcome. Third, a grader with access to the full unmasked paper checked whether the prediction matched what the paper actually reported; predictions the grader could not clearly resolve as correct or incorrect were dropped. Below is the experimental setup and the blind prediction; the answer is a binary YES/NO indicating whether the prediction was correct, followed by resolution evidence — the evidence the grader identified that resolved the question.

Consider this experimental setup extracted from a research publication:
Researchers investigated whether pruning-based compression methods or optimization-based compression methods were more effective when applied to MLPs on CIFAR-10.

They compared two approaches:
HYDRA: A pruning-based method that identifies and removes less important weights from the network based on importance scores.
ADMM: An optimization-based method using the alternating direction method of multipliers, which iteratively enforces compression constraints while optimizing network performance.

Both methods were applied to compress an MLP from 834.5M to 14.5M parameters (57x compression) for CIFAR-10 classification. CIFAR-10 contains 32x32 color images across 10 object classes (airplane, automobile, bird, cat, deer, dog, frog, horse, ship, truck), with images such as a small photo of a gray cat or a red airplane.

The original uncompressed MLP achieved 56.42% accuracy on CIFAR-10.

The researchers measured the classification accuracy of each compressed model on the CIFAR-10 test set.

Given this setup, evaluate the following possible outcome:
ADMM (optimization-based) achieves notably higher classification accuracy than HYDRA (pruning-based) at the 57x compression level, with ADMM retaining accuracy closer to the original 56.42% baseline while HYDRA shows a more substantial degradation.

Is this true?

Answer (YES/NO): NO